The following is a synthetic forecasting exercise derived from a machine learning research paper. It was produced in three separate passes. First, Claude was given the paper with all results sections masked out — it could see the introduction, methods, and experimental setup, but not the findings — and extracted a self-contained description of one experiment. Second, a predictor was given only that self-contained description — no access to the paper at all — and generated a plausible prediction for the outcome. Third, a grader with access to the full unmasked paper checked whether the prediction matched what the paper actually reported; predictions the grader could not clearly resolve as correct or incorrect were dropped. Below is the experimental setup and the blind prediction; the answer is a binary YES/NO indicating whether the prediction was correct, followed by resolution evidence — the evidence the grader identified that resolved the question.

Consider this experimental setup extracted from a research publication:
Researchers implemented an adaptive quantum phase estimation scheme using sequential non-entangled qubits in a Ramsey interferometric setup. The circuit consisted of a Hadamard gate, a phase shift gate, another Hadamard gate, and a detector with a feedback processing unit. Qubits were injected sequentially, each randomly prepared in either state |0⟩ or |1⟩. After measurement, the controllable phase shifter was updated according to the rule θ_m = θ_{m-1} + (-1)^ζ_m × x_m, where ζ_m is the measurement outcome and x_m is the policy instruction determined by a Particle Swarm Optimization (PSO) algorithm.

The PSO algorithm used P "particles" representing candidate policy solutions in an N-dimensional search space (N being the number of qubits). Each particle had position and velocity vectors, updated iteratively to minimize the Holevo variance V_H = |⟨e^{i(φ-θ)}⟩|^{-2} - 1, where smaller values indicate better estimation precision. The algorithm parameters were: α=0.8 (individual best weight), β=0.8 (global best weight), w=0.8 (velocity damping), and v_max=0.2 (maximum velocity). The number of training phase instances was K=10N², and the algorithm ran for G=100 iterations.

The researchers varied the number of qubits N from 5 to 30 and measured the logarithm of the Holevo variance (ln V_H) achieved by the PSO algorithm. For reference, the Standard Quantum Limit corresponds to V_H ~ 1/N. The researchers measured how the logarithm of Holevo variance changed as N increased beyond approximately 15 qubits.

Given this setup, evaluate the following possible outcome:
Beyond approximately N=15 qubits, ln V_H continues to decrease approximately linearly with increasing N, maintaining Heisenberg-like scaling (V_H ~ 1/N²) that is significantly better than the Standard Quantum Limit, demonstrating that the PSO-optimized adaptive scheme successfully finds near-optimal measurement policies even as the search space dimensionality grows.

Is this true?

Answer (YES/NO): NO